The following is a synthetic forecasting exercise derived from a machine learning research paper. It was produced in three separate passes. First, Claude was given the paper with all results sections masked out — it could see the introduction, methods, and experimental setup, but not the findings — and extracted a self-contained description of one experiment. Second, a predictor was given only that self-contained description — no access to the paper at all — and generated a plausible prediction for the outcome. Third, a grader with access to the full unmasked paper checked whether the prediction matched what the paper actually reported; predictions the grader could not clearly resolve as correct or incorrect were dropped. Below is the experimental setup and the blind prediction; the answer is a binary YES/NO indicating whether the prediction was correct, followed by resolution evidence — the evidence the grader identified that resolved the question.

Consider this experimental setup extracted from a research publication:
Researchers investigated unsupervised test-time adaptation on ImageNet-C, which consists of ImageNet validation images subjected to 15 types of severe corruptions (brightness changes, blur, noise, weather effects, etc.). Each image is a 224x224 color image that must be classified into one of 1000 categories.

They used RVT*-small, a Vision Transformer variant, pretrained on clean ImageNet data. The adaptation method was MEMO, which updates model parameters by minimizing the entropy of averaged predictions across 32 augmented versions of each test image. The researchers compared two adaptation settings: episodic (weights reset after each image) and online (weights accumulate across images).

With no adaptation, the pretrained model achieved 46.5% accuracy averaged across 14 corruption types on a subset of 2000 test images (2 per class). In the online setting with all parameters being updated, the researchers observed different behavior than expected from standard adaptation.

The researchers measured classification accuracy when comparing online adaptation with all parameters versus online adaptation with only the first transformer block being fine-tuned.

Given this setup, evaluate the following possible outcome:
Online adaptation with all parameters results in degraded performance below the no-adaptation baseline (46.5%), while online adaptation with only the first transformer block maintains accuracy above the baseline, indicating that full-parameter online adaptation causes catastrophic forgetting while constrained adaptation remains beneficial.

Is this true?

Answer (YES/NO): YES